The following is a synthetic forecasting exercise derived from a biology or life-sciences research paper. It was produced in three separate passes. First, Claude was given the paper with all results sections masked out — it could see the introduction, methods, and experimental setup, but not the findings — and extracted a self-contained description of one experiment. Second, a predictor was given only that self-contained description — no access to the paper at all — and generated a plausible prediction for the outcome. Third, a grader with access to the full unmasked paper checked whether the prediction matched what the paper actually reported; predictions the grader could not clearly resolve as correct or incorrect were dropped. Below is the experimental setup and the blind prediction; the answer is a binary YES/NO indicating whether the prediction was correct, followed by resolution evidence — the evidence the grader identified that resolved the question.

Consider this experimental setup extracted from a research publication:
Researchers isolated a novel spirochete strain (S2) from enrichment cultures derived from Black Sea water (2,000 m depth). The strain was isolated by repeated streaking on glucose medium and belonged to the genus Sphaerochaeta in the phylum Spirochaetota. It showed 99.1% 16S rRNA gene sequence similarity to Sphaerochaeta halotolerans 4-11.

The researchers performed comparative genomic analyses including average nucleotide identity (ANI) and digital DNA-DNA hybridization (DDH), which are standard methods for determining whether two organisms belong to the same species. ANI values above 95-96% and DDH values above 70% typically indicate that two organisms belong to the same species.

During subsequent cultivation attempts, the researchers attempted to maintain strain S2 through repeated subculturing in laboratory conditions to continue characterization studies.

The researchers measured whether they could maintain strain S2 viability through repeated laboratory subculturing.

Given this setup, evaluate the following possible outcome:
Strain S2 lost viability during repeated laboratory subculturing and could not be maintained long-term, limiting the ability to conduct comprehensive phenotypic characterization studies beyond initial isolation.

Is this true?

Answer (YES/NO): YES